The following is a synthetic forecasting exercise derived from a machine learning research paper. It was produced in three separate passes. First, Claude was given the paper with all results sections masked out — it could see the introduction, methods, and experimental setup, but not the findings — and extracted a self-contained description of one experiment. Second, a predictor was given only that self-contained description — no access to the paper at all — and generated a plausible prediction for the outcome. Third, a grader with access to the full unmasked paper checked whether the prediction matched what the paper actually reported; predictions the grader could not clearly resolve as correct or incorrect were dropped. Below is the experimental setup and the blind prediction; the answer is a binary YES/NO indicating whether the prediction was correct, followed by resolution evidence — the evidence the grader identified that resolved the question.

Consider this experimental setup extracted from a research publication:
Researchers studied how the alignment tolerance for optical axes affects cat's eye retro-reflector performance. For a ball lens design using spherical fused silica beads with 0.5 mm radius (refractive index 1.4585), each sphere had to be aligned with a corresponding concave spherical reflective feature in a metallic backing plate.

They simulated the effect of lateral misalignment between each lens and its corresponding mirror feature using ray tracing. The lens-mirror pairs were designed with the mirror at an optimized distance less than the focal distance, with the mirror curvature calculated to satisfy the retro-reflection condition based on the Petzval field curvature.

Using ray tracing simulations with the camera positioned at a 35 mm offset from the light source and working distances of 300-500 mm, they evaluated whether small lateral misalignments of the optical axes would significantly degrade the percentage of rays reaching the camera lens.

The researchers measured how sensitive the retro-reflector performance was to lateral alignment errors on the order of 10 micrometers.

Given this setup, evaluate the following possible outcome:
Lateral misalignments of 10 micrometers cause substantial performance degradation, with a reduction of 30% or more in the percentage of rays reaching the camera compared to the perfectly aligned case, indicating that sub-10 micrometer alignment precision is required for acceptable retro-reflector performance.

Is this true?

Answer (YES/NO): NO